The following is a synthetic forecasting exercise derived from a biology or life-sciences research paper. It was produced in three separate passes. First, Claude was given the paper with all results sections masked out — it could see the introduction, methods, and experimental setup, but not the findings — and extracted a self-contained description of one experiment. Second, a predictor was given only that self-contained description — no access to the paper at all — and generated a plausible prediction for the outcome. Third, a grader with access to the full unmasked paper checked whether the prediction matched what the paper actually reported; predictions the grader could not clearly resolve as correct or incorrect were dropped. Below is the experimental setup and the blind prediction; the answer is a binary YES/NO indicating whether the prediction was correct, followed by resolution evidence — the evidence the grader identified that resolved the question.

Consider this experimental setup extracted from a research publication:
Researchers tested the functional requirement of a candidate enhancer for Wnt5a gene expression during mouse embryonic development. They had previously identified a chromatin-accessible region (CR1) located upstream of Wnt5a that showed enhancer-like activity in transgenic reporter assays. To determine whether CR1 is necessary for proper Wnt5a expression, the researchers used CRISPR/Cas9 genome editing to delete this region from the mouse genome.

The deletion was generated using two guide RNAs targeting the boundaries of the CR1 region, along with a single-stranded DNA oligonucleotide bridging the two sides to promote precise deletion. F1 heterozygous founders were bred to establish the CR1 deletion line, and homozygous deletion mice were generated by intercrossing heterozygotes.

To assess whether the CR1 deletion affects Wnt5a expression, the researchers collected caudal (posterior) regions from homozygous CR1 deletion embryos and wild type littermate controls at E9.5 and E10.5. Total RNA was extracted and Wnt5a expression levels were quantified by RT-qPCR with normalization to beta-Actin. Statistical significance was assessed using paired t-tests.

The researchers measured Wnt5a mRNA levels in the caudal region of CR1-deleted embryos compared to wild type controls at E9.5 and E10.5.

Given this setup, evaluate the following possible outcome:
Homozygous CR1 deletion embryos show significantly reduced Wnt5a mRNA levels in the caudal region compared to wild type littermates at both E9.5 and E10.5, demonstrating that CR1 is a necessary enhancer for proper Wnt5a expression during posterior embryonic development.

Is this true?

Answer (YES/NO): NO